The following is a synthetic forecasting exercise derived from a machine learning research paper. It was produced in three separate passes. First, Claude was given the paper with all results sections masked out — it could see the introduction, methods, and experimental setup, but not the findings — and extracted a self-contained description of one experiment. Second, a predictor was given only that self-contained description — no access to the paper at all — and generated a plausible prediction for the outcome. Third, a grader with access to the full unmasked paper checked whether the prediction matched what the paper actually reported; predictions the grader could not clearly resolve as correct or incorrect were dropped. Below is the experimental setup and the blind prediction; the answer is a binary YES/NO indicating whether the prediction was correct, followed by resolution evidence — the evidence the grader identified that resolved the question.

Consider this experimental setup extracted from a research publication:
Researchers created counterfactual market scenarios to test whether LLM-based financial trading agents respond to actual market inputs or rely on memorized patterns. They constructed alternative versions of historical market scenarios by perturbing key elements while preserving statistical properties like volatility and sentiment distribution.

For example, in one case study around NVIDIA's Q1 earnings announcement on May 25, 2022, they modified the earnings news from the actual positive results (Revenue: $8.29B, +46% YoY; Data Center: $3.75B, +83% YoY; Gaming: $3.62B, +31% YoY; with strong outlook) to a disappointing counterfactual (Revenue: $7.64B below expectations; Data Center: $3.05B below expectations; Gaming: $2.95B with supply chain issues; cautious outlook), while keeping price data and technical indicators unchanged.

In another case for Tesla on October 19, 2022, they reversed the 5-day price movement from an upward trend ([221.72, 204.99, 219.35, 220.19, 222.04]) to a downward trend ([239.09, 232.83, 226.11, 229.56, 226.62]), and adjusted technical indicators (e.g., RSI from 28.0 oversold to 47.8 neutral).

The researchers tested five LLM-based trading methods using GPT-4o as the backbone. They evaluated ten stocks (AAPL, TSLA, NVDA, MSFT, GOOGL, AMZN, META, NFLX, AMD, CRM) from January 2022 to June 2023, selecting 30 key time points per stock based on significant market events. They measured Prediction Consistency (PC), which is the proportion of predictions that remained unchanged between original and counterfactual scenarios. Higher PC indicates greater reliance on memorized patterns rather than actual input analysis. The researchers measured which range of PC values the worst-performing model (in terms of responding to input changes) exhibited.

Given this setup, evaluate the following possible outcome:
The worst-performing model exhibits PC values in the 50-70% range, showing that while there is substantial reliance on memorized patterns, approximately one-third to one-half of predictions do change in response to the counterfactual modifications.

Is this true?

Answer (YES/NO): NO